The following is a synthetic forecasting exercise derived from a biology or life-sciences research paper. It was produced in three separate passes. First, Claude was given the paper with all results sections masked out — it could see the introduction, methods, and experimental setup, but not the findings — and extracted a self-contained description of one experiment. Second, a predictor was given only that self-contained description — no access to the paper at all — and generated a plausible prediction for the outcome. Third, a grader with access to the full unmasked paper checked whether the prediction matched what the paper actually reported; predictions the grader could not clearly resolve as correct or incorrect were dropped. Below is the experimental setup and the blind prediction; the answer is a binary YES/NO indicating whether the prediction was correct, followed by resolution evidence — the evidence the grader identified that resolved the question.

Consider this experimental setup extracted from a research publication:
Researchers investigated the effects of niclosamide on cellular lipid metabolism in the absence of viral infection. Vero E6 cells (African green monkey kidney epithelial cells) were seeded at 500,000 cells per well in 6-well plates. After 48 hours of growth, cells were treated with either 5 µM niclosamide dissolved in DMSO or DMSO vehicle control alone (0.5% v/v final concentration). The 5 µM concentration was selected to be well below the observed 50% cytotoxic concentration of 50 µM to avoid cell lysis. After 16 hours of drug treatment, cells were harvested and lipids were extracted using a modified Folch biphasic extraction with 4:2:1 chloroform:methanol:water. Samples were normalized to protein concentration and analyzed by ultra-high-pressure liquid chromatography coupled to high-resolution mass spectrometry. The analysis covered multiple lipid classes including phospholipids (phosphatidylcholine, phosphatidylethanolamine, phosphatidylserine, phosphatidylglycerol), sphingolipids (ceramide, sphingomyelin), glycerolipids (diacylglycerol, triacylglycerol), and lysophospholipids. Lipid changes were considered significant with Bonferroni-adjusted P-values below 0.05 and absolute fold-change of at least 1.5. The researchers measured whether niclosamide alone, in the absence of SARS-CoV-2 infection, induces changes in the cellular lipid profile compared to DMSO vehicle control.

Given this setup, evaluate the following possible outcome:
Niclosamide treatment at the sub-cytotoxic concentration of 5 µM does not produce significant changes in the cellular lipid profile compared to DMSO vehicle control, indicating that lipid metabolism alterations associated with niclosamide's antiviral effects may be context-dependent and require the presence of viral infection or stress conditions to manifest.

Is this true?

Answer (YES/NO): NO